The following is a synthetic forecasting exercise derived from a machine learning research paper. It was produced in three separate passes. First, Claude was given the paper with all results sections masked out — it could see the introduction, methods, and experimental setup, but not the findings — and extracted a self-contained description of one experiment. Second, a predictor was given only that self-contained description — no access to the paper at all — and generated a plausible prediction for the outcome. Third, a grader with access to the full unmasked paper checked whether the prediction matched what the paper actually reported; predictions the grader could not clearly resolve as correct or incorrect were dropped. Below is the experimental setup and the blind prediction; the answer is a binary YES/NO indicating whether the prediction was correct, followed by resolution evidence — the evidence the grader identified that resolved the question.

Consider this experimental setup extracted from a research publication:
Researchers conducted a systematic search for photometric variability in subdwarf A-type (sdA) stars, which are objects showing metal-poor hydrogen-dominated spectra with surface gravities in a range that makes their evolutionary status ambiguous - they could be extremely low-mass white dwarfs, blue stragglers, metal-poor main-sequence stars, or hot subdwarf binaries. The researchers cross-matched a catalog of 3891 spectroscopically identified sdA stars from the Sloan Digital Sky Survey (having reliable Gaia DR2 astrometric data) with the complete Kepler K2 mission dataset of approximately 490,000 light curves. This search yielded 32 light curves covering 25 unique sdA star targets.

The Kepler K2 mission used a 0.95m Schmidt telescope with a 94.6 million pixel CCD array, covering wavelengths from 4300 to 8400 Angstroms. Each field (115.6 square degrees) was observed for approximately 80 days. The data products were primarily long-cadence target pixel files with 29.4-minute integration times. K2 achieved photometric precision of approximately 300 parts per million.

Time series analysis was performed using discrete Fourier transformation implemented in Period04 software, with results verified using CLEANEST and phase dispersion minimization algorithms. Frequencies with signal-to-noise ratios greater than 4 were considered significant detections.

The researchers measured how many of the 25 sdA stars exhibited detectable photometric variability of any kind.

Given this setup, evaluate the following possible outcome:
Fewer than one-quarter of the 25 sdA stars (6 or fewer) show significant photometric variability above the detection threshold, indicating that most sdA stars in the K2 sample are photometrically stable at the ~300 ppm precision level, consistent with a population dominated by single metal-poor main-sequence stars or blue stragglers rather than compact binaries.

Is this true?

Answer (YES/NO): NO